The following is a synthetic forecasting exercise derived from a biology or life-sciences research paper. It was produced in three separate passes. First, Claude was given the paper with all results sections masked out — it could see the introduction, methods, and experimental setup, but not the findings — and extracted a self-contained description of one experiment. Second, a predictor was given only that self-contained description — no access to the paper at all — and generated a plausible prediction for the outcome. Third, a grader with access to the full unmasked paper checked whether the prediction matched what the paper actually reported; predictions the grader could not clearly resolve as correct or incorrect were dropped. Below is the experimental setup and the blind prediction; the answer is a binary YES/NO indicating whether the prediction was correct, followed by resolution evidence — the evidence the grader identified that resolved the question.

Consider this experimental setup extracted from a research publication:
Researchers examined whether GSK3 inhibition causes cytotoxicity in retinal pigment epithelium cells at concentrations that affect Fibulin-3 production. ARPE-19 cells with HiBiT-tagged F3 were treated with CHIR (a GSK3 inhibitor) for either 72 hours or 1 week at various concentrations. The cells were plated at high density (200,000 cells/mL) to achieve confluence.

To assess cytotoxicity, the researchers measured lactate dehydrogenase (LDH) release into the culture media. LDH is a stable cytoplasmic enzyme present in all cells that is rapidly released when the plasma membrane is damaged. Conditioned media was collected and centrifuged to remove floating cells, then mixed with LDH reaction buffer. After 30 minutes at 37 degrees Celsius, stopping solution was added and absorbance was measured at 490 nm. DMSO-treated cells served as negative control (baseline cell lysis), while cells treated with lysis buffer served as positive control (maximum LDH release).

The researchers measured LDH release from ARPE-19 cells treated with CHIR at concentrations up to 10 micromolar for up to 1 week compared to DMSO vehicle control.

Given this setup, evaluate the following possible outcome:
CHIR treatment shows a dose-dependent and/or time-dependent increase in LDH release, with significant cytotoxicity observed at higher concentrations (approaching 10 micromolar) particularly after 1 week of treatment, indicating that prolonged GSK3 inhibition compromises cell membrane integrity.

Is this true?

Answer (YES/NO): NO